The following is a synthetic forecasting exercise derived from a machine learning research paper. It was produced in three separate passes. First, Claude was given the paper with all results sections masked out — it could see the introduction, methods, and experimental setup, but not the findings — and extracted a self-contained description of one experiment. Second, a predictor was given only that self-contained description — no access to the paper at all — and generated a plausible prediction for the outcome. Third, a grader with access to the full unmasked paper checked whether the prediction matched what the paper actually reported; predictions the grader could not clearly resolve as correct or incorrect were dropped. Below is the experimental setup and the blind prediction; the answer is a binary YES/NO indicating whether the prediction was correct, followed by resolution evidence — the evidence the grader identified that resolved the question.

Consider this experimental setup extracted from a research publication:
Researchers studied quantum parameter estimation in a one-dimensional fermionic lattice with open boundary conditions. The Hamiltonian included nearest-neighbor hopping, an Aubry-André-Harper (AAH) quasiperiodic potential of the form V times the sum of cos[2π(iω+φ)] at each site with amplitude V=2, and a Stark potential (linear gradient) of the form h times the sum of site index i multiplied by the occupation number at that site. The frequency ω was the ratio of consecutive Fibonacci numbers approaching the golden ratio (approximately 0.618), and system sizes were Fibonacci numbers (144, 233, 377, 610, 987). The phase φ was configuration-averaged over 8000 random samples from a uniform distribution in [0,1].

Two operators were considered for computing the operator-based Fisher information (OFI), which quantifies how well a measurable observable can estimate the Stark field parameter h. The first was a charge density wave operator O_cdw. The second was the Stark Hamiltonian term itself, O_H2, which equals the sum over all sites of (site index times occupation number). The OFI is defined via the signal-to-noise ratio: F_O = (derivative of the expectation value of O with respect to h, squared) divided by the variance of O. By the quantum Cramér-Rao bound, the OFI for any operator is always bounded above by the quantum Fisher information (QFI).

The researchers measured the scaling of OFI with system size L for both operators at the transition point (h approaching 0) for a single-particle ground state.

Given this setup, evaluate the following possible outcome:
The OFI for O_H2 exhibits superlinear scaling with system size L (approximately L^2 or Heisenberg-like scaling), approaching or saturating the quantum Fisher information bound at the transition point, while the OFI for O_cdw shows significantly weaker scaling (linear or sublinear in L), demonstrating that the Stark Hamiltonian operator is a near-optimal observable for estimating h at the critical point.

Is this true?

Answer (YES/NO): NO